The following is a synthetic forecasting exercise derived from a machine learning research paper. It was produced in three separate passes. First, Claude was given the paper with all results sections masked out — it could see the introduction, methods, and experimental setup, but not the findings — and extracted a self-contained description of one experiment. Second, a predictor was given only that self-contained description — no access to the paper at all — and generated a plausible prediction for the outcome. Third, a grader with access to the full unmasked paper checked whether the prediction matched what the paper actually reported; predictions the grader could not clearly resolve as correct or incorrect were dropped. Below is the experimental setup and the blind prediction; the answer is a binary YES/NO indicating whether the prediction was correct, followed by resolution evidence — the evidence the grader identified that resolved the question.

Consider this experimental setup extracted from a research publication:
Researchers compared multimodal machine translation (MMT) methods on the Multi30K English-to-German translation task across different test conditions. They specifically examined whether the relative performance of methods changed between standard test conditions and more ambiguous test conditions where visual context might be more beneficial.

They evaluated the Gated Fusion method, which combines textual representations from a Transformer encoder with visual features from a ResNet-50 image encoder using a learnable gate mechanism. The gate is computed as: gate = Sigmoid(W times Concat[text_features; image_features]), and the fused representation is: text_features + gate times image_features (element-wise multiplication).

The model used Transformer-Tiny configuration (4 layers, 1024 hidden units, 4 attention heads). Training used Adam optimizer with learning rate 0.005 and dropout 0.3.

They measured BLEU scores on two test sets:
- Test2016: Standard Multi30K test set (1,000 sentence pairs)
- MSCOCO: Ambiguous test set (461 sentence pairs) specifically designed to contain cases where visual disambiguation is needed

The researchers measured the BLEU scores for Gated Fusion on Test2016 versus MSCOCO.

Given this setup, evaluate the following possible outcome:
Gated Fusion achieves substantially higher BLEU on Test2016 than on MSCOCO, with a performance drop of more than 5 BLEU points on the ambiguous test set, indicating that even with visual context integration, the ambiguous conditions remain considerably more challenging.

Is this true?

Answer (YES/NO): YES